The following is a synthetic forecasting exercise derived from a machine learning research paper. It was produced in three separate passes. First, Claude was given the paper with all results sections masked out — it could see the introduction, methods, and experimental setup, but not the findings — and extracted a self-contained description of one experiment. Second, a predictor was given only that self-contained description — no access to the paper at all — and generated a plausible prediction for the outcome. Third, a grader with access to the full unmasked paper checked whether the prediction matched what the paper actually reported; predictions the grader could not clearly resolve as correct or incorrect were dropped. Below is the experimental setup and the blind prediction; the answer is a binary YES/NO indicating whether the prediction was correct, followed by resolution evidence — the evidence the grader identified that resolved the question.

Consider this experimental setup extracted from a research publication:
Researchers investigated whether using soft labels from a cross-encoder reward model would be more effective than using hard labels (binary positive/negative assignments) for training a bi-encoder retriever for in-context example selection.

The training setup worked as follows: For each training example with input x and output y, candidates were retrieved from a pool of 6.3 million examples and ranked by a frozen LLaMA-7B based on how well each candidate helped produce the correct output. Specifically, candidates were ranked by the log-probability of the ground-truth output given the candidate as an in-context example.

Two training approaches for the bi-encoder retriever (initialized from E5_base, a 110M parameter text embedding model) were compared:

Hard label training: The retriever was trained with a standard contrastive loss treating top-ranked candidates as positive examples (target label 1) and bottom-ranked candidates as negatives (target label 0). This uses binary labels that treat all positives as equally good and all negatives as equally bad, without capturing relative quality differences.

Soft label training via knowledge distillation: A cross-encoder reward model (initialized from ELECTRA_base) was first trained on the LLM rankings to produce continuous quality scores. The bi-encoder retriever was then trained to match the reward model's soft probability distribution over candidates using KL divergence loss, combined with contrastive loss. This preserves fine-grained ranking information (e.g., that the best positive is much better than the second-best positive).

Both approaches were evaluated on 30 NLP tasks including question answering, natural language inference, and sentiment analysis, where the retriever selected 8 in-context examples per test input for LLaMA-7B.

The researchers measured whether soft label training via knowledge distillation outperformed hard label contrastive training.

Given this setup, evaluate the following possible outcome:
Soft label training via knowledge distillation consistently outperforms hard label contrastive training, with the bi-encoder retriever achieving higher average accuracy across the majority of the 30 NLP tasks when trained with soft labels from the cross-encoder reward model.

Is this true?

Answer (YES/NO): NO